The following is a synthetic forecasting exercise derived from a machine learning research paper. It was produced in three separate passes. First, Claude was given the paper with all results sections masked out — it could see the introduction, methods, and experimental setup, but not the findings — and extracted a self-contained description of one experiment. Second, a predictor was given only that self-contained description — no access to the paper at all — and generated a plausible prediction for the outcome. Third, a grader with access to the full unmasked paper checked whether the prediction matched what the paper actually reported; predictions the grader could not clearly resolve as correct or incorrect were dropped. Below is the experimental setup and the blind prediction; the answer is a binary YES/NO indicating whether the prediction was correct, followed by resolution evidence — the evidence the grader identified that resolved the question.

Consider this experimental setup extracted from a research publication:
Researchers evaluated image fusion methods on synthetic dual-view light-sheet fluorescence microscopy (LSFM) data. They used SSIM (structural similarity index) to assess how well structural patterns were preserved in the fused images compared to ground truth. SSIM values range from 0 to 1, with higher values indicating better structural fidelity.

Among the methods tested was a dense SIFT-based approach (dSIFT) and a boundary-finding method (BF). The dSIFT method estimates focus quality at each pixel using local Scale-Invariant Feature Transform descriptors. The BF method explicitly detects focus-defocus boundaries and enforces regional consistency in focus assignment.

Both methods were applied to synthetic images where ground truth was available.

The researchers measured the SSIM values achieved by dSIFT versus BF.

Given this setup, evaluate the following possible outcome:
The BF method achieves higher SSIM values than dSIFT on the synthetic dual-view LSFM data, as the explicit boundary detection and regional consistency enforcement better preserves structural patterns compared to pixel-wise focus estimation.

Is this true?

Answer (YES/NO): YES